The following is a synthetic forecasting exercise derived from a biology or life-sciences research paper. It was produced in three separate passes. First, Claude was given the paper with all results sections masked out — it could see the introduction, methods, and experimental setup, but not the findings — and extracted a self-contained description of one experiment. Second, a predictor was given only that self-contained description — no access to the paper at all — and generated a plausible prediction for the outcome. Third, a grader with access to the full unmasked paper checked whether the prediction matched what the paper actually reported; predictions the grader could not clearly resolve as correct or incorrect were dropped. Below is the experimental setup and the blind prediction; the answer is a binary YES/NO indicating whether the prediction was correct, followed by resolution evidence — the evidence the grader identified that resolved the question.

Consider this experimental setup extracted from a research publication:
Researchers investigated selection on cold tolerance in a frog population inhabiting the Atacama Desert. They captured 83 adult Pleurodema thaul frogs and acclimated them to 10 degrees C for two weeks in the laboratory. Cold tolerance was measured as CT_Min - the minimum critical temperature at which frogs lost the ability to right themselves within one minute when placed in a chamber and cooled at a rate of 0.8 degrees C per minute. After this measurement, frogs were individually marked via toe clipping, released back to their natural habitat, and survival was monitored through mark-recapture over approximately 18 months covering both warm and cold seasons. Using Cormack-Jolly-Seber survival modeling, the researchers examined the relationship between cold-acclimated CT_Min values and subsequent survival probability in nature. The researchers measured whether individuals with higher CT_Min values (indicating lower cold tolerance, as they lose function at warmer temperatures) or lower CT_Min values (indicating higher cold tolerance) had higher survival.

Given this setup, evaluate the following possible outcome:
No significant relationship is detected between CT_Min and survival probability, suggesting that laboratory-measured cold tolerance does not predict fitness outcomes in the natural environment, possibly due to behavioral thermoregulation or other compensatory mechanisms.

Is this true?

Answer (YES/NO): NO